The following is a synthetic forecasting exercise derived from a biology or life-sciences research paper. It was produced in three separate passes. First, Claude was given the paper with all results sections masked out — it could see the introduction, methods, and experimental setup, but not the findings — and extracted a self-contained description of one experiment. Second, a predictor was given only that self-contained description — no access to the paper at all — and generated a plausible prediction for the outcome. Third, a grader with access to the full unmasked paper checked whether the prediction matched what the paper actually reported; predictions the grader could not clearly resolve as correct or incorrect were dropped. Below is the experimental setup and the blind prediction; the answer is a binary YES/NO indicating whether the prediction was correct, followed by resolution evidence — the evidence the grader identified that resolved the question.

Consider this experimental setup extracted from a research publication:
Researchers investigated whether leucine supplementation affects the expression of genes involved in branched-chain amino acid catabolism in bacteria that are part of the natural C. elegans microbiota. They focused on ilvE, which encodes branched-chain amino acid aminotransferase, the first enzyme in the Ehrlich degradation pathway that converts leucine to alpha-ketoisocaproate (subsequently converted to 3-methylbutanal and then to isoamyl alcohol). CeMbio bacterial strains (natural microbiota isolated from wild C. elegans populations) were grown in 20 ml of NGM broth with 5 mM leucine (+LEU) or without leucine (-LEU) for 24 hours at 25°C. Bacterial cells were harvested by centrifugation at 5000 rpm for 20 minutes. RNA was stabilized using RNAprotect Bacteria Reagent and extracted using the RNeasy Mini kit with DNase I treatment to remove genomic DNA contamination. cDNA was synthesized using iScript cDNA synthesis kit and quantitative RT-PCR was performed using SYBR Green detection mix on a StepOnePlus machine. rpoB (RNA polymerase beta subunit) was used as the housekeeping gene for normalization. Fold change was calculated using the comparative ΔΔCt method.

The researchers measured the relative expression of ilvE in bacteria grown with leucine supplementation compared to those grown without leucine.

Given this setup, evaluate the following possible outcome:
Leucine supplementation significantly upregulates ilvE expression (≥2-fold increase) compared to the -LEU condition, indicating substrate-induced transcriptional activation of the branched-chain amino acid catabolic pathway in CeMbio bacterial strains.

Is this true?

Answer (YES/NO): YES